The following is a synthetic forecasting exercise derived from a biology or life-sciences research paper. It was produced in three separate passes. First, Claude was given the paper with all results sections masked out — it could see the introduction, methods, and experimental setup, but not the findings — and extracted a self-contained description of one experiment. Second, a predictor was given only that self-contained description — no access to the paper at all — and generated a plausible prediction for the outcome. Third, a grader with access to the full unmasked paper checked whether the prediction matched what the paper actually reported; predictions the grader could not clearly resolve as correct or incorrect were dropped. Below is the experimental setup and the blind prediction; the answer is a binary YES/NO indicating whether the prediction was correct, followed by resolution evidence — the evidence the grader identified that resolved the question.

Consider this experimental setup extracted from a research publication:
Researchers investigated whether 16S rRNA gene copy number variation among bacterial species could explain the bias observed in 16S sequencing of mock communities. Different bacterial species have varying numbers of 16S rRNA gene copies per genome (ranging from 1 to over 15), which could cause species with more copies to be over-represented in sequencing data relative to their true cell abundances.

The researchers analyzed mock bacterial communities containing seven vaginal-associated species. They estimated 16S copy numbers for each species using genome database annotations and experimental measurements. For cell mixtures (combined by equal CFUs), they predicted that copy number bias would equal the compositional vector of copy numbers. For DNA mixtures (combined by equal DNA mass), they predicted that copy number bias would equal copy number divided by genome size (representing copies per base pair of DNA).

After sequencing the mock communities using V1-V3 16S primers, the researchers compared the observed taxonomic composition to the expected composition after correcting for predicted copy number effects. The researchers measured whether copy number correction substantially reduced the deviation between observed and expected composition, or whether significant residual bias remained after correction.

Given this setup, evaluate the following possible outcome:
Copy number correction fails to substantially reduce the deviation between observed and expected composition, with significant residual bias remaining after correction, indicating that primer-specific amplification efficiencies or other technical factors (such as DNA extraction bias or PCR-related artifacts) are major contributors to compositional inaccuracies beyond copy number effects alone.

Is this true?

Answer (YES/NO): YES